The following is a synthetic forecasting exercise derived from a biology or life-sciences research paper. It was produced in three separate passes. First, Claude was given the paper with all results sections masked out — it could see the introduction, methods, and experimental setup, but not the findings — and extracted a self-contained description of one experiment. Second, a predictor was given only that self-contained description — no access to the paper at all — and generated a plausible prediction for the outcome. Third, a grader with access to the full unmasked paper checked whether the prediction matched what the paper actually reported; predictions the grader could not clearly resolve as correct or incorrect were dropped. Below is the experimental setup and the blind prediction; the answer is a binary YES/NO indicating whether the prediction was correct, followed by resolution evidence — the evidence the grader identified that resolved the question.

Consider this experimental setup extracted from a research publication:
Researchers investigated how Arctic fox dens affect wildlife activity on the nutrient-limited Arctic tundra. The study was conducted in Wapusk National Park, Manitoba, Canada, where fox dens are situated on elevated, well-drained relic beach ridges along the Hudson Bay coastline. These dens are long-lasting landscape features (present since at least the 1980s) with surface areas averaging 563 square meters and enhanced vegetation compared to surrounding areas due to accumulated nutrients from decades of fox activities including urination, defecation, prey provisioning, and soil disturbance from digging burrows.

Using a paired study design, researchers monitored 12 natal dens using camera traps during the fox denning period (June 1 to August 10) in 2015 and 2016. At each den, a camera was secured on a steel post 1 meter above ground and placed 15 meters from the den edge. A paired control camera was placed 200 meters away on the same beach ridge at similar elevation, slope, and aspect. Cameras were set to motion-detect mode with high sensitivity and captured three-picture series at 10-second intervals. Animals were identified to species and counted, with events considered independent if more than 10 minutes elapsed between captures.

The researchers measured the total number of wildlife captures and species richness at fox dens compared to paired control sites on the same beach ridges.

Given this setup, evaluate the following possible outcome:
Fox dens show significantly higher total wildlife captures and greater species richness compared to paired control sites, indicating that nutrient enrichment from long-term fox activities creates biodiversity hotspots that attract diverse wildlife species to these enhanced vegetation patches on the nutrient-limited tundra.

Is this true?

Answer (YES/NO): YES